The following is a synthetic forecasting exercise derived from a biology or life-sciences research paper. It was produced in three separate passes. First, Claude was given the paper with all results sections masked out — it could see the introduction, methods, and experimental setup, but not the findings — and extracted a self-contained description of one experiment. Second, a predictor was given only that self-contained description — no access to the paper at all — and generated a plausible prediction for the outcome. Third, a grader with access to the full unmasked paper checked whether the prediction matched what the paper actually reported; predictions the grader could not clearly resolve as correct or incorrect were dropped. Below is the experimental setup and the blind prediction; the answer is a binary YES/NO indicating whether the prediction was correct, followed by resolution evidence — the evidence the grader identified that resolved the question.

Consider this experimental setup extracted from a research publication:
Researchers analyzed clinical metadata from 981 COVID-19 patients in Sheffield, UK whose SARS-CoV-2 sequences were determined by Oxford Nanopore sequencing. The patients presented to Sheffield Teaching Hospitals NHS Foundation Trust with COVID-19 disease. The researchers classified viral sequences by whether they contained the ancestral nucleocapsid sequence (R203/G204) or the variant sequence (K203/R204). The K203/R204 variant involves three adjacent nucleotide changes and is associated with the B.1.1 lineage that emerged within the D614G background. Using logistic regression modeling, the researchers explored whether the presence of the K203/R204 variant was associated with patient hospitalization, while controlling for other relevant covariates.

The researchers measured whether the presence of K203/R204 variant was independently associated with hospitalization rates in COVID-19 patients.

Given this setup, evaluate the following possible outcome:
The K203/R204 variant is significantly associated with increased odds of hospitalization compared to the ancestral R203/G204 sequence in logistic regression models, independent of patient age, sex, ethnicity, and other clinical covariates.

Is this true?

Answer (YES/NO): NO